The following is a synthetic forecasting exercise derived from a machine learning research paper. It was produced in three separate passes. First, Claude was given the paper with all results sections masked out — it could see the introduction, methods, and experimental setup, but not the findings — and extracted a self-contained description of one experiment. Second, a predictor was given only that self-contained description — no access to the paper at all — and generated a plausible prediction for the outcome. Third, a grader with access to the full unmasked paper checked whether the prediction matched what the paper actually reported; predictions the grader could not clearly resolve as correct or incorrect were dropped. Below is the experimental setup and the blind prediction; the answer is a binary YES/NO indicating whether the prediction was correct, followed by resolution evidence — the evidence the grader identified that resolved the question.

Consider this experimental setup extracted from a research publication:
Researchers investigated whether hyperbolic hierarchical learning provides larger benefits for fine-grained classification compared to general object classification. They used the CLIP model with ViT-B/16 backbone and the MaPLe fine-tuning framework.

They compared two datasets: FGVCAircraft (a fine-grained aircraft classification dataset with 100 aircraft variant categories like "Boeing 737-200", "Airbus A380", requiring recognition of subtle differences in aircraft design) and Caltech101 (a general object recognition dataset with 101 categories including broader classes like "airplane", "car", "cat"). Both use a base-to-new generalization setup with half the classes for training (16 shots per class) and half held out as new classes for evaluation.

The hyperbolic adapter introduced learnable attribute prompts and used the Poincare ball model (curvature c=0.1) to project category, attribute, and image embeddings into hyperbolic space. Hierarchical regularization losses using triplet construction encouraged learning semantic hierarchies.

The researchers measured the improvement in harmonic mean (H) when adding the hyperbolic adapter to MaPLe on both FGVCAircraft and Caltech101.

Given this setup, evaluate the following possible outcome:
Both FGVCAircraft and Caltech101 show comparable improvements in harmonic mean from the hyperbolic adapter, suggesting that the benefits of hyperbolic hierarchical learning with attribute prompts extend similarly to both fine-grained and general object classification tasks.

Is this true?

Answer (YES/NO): NO